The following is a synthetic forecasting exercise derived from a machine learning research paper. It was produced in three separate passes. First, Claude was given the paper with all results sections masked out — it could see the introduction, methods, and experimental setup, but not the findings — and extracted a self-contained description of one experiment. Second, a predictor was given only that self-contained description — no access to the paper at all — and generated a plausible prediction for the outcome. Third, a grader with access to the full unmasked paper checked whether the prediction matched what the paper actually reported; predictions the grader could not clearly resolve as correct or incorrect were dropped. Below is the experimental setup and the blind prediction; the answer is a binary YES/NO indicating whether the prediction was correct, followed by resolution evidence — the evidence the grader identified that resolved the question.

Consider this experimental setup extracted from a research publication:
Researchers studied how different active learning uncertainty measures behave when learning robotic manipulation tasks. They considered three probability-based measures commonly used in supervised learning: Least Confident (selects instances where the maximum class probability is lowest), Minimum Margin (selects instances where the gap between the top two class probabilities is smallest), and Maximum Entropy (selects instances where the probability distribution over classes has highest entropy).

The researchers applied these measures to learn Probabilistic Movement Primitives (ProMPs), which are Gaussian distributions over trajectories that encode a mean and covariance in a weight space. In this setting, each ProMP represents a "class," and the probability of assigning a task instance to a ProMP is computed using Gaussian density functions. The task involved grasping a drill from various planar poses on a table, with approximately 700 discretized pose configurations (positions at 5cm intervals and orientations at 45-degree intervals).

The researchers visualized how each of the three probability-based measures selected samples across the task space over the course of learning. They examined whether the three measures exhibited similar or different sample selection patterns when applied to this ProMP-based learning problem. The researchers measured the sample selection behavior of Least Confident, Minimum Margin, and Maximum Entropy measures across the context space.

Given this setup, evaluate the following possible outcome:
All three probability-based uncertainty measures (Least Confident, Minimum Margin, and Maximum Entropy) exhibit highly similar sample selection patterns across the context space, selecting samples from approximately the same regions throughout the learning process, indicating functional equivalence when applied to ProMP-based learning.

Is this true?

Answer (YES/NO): YES